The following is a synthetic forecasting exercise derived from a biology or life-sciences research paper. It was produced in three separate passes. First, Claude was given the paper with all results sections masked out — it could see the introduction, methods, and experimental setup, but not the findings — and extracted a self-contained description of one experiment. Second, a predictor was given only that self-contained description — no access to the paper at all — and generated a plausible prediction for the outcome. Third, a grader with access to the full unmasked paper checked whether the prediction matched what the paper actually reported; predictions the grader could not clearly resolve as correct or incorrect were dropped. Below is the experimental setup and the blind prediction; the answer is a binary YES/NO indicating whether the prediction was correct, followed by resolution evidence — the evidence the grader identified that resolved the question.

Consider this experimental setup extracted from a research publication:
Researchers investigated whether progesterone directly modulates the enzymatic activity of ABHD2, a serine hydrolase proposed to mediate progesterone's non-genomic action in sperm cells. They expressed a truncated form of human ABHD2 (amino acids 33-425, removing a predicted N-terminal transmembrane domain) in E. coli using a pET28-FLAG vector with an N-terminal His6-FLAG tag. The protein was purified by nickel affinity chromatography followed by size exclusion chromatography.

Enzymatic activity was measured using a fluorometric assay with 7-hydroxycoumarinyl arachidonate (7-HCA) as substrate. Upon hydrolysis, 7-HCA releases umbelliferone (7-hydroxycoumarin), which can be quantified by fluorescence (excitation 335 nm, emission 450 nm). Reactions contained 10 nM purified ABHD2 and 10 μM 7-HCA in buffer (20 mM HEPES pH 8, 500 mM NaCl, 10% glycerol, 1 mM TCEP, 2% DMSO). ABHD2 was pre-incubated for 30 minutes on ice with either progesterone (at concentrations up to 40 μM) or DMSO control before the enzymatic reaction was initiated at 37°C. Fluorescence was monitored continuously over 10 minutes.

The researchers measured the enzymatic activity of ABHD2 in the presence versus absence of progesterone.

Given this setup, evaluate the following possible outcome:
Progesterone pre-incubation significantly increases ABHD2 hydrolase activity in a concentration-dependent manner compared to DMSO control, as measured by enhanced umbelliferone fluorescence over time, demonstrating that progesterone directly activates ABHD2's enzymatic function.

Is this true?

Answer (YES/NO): NO